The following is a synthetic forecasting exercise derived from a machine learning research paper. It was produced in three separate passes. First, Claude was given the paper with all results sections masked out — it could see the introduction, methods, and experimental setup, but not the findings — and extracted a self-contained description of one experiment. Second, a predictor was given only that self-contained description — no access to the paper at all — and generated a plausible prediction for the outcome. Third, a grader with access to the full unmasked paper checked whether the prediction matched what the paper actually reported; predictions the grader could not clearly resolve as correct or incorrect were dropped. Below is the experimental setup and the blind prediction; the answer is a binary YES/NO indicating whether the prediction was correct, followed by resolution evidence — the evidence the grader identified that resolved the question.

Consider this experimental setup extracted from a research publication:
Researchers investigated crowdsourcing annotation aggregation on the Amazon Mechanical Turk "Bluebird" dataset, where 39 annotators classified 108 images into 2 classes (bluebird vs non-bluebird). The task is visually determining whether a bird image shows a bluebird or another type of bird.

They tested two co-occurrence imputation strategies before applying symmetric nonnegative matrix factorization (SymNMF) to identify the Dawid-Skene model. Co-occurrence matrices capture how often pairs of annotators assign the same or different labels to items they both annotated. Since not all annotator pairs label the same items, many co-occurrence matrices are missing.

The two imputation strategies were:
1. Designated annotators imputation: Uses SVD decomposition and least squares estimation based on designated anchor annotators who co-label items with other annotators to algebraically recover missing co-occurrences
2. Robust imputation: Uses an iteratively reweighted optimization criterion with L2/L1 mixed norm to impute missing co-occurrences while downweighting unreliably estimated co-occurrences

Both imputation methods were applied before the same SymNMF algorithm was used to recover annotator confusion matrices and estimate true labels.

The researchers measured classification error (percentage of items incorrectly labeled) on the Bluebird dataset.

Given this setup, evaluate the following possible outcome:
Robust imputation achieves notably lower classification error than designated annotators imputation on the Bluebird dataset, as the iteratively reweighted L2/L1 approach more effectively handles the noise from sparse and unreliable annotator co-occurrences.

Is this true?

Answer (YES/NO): NO